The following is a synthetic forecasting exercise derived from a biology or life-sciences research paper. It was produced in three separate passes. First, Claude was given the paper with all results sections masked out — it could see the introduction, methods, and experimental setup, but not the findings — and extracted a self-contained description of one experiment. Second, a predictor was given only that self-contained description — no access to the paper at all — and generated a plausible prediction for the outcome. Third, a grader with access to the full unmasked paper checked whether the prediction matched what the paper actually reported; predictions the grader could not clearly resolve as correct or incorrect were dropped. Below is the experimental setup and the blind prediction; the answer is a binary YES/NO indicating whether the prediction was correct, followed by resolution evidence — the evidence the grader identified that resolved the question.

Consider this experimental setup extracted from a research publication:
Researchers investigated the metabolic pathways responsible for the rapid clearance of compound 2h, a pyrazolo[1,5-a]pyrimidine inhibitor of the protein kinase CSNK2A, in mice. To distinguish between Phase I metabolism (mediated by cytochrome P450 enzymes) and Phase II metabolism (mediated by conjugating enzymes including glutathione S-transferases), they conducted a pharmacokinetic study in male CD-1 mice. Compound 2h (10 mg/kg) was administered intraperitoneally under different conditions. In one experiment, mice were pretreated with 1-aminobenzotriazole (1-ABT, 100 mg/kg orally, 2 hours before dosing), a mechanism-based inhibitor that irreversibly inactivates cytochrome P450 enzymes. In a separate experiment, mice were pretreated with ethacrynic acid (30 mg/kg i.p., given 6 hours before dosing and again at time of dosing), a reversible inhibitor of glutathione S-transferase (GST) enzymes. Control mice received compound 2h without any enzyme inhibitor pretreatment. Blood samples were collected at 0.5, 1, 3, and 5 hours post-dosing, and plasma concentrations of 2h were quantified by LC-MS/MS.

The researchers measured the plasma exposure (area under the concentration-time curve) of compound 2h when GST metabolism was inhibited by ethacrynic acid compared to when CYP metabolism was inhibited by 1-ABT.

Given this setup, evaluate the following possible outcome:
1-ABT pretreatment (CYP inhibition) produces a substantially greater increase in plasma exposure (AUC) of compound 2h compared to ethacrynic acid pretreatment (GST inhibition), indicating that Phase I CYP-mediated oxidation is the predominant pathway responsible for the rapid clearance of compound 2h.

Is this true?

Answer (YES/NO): NO